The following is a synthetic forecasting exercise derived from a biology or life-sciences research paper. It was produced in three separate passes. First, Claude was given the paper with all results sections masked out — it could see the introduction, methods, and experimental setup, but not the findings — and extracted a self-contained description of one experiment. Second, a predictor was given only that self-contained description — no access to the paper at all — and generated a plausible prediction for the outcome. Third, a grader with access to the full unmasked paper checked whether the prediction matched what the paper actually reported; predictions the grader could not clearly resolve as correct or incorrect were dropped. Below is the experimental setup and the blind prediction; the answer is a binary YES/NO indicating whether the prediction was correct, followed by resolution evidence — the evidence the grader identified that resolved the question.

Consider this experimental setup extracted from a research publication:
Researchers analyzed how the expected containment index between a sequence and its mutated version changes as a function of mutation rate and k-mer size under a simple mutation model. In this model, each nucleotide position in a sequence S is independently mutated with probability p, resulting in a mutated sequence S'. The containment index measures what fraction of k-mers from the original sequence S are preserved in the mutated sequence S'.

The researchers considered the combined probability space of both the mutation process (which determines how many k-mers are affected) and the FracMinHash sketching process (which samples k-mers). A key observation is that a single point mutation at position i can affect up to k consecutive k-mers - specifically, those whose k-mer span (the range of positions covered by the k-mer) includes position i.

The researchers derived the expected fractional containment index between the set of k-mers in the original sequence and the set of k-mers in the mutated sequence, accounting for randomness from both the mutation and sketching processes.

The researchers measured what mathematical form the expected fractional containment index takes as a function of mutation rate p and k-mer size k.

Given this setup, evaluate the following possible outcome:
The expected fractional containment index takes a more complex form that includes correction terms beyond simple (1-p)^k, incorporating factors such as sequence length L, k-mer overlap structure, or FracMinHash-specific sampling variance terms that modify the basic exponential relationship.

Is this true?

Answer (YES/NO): NO